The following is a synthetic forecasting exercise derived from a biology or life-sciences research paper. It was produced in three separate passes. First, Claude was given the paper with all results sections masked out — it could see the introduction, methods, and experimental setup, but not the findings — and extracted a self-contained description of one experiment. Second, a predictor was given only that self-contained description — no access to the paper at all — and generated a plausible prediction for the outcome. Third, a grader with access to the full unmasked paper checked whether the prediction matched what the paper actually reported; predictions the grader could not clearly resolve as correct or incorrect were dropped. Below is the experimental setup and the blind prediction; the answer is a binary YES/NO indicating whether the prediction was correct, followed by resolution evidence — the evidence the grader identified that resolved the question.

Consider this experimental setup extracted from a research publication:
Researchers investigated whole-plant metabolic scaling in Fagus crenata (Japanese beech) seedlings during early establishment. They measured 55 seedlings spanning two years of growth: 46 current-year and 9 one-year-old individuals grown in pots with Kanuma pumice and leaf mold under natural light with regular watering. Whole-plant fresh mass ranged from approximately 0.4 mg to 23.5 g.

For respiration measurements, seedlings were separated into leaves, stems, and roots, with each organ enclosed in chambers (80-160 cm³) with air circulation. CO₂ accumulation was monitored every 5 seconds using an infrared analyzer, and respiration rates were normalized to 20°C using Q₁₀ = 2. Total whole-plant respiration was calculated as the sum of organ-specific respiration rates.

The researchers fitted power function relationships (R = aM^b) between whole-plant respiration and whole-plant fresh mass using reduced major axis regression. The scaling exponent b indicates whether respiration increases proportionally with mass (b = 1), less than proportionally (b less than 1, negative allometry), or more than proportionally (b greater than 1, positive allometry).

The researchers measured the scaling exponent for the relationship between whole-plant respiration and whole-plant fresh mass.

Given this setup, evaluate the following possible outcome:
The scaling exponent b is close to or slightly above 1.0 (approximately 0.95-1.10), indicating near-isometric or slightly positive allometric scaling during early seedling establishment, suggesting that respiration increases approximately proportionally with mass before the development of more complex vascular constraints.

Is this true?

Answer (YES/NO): NO